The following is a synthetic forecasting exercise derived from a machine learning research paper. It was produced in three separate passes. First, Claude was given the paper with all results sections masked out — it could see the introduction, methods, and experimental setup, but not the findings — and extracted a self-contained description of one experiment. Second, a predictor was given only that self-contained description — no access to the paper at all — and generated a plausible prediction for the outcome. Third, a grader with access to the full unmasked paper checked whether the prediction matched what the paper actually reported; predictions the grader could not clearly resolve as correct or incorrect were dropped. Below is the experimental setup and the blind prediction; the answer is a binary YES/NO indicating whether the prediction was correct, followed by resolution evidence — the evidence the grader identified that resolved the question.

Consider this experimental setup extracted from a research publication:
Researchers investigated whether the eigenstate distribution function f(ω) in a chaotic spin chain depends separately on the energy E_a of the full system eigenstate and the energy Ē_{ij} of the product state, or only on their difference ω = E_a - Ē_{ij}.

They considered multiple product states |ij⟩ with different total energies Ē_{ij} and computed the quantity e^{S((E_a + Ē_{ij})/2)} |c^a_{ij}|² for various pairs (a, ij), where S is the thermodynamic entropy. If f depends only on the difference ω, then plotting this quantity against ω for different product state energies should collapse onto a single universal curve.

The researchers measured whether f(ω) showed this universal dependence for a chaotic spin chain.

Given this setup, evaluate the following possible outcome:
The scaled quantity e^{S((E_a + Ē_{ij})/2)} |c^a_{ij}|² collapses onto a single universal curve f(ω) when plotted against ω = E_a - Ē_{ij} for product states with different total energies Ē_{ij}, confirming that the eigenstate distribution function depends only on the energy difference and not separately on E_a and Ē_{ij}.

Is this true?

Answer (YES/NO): YES